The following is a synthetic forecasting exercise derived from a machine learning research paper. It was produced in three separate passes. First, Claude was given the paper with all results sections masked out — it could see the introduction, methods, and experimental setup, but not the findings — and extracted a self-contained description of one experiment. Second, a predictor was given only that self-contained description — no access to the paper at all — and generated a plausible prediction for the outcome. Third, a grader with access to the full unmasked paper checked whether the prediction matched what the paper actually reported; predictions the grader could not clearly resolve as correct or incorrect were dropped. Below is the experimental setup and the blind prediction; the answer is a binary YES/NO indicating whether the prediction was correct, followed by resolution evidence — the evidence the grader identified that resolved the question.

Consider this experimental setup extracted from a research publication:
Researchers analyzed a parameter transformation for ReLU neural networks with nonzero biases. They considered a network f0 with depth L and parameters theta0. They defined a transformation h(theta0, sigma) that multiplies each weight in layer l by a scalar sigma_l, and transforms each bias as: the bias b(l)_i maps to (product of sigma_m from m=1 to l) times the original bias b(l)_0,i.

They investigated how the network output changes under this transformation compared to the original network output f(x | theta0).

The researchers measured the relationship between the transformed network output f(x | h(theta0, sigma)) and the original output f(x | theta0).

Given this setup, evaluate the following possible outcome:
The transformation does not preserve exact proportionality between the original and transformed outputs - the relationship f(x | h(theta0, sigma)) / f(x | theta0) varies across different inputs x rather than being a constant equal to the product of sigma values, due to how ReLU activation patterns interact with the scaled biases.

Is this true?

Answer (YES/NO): NO